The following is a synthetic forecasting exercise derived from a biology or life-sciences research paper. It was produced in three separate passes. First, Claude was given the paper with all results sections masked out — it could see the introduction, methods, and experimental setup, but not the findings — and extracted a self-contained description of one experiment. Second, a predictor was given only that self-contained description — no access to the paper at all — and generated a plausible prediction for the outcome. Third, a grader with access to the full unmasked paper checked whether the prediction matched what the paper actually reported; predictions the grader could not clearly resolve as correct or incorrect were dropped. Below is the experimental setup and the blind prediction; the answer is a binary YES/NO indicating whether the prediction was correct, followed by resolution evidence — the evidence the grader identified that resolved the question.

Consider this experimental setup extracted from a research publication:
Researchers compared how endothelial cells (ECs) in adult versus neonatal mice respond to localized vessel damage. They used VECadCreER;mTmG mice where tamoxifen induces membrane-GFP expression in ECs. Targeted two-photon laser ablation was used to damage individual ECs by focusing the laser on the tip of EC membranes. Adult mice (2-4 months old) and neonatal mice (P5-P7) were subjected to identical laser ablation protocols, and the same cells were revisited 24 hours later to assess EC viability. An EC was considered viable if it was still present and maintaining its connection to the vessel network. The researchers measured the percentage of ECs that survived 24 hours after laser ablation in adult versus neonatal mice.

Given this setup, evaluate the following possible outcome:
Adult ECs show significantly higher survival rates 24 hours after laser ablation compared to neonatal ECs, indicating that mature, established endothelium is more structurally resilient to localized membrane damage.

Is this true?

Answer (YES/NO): YES